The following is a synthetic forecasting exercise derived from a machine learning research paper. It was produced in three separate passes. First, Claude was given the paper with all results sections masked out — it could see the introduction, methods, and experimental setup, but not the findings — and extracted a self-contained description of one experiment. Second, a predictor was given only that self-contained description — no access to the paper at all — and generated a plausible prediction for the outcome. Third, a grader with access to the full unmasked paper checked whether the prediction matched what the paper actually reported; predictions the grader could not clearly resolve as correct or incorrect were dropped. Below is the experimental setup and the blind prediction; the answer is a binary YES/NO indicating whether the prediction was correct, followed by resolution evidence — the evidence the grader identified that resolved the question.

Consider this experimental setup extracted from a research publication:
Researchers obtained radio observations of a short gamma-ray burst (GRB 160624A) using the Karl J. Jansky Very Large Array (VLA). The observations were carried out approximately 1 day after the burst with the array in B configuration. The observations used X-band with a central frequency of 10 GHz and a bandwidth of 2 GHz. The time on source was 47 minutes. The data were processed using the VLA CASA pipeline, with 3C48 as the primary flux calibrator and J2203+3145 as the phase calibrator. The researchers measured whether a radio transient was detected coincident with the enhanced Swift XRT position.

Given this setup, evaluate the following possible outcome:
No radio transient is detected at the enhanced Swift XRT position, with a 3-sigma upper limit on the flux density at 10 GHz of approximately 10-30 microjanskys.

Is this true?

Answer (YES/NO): YES